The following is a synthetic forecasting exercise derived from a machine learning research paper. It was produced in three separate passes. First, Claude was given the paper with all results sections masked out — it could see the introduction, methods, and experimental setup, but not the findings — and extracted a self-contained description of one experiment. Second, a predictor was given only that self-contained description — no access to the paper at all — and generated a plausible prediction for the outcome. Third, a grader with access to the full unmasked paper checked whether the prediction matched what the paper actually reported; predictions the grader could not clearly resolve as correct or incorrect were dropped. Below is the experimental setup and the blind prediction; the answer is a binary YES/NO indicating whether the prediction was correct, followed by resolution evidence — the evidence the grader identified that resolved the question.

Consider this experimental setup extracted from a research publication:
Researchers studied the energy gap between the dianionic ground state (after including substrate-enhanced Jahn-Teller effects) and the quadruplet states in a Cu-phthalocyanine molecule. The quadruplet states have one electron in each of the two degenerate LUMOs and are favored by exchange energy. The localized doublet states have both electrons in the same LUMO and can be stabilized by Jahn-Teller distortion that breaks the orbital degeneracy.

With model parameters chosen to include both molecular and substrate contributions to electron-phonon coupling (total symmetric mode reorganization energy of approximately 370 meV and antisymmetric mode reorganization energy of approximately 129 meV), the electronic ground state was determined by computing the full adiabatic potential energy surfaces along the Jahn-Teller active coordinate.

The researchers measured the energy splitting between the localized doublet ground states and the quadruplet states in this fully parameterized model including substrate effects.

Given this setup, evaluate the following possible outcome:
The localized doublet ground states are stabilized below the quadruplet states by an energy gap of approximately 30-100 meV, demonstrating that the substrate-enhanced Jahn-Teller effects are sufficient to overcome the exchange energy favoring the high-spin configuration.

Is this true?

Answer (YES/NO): YES